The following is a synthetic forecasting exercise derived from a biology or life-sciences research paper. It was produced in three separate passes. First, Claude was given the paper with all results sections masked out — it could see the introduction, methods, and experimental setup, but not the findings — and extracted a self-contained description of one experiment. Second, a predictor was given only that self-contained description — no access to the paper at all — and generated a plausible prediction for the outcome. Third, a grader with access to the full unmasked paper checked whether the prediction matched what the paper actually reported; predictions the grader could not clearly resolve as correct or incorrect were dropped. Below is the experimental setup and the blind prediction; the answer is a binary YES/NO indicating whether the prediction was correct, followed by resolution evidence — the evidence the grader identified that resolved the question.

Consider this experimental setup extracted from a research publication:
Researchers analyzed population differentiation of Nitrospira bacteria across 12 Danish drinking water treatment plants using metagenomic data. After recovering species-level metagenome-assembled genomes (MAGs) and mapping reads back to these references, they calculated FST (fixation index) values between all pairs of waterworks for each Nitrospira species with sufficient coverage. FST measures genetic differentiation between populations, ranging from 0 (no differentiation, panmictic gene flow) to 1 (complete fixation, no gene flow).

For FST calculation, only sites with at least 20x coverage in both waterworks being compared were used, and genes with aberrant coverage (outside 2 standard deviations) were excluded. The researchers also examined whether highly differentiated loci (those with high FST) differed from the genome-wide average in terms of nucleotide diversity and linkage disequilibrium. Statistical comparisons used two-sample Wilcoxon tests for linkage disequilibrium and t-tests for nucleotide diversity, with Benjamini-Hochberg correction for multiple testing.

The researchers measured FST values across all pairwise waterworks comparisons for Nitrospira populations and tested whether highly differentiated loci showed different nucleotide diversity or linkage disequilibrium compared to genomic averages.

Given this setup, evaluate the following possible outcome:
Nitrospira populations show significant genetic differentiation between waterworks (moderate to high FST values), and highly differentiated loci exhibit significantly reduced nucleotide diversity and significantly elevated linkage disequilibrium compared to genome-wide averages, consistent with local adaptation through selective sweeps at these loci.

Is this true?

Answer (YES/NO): NO